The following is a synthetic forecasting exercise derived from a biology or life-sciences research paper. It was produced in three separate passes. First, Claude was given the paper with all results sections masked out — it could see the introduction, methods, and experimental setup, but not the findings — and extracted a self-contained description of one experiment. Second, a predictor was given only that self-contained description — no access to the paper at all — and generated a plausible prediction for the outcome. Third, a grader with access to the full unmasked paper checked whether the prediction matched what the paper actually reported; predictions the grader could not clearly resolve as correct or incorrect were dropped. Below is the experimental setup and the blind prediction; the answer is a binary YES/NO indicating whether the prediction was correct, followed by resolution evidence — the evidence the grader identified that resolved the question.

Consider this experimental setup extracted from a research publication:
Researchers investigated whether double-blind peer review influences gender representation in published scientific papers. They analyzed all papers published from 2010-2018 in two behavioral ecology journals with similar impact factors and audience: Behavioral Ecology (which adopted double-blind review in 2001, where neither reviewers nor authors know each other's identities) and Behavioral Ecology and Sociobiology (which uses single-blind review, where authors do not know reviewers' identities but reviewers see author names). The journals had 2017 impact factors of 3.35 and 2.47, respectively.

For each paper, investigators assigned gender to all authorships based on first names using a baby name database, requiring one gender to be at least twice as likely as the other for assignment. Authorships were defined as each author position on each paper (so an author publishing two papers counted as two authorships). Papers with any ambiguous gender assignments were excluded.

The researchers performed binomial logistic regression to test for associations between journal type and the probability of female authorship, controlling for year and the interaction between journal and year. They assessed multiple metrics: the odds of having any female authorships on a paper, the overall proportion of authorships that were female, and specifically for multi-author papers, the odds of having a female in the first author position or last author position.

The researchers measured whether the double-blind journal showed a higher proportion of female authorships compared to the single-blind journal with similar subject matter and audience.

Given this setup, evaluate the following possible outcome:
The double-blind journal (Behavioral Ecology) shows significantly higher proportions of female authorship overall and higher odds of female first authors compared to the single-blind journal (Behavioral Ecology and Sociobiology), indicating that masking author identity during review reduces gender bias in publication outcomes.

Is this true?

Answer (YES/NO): NO